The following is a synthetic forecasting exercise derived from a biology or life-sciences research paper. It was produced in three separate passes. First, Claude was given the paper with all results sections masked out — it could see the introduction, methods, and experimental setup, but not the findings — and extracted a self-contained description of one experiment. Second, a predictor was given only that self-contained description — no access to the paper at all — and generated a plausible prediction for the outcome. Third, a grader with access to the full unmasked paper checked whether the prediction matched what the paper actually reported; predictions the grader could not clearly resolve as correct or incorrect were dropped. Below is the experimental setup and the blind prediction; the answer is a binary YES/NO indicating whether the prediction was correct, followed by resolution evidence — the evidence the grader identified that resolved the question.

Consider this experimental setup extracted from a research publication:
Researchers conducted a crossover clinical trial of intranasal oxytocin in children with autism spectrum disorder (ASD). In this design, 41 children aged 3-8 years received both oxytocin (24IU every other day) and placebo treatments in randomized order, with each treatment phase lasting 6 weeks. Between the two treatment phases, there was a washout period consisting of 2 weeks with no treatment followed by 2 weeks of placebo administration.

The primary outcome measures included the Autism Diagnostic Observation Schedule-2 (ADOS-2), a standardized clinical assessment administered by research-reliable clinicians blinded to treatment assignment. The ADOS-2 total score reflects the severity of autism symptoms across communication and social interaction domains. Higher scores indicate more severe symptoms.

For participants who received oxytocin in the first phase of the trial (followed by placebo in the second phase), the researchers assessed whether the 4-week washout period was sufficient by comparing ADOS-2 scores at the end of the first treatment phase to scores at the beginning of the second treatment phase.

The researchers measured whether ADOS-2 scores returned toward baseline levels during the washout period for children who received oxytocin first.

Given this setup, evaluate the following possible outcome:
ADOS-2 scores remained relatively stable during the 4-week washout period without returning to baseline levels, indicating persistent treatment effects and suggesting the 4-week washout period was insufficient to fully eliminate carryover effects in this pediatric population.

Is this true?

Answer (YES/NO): YES